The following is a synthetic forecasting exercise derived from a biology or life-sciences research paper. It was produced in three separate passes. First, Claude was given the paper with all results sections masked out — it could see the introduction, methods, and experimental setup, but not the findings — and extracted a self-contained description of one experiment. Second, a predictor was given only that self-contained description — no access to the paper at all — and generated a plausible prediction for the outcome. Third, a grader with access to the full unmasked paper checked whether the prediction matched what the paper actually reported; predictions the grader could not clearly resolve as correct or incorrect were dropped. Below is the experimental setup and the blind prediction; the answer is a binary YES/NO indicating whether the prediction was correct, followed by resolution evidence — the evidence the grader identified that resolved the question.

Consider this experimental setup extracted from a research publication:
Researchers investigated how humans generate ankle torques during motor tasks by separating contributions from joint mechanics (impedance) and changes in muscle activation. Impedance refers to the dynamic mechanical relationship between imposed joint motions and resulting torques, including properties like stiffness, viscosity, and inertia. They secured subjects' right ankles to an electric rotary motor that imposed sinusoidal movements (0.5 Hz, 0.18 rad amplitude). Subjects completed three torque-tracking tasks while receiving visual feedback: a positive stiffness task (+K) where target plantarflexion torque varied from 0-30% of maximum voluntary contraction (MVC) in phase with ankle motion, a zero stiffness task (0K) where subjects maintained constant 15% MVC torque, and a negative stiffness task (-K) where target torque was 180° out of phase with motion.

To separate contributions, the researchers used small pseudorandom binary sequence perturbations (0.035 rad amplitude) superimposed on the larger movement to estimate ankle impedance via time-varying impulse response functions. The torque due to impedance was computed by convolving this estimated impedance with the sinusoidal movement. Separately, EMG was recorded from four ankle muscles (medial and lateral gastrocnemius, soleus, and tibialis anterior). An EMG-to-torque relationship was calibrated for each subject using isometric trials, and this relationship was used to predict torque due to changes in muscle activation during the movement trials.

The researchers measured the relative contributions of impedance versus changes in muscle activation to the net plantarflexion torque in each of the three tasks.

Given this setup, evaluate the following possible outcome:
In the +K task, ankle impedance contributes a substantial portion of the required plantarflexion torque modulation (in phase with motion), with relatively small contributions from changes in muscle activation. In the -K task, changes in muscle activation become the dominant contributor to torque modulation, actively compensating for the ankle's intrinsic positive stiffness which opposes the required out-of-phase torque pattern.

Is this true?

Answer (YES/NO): YES